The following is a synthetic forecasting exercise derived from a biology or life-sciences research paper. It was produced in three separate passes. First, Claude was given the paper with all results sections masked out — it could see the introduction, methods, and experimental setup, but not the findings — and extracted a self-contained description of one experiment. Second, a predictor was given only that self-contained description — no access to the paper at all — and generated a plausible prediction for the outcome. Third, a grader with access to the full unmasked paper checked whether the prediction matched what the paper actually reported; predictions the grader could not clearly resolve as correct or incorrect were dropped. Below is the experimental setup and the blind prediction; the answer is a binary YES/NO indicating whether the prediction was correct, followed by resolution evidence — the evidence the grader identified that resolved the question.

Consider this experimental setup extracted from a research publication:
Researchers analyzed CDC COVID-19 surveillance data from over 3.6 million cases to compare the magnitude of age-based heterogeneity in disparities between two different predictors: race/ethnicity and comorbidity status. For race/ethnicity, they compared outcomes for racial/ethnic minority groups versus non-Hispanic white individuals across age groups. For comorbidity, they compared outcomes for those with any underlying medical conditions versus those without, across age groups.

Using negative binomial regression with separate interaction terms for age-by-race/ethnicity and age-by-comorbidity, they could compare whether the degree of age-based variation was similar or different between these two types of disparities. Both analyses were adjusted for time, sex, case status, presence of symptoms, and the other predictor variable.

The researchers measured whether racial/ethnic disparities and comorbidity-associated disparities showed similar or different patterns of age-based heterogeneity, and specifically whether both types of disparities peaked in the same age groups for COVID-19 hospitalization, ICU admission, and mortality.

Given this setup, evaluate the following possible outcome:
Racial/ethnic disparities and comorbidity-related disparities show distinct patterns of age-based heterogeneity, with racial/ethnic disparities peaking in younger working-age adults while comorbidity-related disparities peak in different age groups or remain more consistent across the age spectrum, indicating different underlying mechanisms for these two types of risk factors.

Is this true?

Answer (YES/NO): NO